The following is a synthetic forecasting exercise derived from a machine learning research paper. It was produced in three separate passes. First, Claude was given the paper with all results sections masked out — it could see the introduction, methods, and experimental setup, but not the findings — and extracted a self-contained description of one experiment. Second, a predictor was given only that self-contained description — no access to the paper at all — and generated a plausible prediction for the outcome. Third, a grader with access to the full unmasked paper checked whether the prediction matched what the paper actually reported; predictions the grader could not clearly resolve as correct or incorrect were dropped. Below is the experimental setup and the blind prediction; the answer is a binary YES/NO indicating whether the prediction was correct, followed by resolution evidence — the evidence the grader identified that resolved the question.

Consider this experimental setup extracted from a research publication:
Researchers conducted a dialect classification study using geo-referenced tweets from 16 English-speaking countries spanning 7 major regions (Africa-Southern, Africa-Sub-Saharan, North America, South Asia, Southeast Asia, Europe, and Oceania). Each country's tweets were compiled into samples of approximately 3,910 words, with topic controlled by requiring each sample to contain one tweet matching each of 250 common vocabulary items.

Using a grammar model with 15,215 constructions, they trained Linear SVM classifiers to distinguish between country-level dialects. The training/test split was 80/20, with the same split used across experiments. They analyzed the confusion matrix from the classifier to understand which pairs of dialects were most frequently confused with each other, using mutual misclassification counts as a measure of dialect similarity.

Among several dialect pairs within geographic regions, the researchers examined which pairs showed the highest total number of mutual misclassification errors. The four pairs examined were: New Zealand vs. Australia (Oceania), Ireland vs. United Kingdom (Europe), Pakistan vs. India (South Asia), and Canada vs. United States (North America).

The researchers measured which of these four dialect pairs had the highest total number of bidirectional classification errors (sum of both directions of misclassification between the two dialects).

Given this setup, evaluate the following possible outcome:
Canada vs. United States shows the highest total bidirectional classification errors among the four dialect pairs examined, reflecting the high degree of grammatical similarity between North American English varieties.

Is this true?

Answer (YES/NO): NO